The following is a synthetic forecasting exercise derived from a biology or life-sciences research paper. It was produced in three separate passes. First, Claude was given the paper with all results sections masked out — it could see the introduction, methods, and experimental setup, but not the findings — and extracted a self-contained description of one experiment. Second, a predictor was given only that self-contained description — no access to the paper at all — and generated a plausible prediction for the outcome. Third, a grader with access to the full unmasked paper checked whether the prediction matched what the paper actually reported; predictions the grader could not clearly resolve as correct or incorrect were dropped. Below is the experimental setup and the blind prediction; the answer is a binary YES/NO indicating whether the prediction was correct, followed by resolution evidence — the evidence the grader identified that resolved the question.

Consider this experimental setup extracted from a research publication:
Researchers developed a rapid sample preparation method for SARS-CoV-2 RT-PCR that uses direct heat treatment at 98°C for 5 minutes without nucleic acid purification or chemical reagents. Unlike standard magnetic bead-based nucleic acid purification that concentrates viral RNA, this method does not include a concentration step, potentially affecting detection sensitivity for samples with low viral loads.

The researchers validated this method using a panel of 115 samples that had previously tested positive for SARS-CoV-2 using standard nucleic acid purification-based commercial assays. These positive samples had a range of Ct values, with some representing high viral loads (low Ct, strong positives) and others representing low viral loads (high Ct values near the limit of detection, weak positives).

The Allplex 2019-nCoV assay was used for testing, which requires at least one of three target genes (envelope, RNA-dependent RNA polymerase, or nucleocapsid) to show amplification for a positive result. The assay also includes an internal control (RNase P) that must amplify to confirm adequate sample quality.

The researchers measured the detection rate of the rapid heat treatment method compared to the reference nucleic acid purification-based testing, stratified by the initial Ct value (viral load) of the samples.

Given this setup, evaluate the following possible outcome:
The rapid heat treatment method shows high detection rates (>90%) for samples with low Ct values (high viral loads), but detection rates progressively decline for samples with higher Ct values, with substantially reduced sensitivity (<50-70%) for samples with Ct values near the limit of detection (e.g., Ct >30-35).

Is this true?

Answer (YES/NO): NO